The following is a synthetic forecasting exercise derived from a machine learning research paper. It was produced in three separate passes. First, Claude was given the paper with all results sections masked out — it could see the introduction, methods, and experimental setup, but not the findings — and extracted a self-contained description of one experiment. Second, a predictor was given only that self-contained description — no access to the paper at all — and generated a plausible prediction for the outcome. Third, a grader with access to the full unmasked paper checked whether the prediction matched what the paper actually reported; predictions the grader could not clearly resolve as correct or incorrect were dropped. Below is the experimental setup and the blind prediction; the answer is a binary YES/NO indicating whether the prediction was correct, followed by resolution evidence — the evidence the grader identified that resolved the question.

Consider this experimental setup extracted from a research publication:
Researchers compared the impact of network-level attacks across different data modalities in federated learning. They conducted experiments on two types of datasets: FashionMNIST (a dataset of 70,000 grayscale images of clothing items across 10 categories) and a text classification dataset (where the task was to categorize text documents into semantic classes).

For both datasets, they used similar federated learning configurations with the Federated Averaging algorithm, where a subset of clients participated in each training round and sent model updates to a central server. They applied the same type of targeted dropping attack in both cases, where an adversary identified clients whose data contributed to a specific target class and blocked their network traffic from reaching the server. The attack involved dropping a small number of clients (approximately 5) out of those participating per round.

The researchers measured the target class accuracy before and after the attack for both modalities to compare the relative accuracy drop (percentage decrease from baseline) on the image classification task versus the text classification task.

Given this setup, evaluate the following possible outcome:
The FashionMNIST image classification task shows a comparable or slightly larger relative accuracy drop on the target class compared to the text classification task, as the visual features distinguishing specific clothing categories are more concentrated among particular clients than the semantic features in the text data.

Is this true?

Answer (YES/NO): NO